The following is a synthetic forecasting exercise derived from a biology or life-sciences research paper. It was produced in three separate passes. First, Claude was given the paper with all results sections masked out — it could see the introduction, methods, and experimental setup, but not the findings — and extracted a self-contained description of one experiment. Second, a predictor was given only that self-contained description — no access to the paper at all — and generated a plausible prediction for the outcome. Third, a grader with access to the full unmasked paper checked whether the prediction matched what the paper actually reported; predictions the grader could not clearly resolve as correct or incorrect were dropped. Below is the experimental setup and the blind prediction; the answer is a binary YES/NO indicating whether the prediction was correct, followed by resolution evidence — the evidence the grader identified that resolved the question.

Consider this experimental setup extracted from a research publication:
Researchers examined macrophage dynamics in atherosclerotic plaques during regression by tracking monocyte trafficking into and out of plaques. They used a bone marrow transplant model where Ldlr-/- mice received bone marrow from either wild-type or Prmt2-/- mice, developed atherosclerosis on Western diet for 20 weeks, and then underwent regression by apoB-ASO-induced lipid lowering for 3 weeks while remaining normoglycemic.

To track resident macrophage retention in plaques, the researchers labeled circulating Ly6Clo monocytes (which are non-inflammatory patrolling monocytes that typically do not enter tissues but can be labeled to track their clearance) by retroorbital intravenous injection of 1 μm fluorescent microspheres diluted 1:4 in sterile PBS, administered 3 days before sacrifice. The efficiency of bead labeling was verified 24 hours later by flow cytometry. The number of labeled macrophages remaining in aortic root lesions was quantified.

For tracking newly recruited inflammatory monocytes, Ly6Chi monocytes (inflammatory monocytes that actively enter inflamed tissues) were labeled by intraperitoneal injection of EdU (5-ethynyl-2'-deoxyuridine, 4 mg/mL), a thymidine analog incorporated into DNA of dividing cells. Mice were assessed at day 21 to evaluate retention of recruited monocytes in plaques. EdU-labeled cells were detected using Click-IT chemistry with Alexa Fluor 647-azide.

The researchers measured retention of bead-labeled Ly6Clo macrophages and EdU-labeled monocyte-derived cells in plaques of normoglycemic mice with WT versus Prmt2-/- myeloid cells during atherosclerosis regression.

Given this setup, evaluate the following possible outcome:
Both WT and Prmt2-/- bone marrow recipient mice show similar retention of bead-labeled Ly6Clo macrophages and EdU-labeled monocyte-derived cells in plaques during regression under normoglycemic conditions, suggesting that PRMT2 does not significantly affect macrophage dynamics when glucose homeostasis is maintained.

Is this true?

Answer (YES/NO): NO